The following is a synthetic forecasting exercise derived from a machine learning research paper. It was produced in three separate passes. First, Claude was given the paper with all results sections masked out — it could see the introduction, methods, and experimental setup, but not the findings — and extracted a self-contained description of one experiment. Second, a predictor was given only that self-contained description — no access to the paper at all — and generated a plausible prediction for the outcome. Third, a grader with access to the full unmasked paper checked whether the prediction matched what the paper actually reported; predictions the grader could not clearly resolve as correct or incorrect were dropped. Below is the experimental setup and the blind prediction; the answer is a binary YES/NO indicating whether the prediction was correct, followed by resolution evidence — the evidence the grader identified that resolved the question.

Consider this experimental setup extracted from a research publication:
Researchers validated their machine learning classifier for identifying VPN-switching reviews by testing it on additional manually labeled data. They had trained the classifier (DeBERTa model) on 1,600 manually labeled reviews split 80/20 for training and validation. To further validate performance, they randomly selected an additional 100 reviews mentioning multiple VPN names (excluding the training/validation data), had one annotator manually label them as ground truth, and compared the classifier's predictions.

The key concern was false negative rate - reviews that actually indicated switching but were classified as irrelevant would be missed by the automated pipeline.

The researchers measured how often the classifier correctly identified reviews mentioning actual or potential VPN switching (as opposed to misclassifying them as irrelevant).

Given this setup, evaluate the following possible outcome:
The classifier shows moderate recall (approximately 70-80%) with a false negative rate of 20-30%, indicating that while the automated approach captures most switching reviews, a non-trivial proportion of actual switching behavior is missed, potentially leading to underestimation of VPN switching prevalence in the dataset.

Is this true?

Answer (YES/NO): NO